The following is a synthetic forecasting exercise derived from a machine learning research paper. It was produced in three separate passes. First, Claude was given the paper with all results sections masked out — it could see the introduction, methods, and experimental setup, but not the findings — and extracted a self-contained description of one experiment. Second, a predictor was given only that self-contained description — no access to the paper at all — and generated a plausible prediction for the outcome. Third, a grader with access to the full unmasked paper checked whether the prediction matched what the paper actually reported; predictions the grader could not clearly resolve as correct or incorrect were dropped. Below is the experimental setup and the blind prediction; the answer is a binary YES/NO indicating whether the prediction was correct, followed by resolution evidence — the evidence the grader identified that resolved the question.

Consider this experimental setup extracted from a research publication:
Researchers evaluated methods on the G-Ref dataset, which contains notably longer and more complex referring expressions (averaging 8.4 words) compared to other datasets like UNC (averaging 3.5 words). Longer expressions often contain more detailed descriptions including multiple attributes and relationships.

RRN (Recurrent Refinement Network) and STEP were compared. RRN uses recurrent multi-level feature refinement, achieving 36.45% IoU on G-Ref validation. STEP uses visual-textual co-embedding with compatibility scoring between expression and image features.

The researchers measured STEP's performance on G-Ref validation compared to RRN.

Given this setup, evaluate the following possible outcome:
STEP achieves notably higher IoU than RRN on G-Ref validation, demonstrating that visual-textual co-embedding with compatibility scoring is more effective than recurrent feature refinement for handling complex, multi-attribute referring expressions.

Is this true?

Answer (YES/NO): YES